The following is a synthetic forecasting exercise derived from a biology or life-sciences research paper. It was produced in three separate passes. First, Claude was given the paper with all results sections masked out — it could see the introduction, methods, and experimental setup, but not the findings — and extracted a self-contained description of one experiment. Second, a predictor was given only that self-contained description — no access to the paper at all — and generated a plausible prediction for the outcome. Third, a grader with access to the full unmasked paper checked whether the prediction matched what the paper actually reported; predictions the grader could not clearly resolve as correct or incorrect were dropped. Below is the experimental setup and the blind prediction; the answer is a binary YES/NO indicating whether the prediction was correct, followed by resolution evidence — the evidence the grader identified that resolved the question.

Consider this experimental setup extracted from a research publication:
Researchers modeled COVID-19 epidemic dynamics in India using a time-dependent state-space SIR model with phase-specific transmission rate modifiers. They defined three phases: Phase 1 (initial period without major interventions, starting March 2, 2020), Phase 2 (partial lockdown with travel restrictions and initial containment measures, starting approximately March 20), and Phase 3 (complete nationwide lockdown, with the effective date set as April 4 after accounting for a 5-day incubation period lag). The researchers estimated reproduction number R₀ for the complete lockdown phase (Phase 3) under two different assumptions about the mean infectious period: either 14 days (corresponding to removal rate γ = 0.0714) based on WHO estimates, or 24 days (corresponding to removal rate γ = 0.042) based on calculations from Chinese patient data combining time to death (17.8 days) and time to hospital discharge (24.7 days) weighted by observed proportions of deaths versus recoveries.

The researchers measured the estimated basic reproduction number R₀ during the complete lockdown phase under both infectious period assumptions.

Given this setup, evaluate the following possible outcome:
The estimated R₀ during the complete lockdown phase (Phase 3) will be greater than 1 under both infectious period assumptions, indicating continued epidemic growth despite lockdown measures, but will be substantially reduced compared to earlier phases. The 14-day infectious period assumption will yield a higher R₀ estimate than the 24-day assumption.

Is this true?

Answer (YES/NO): NO